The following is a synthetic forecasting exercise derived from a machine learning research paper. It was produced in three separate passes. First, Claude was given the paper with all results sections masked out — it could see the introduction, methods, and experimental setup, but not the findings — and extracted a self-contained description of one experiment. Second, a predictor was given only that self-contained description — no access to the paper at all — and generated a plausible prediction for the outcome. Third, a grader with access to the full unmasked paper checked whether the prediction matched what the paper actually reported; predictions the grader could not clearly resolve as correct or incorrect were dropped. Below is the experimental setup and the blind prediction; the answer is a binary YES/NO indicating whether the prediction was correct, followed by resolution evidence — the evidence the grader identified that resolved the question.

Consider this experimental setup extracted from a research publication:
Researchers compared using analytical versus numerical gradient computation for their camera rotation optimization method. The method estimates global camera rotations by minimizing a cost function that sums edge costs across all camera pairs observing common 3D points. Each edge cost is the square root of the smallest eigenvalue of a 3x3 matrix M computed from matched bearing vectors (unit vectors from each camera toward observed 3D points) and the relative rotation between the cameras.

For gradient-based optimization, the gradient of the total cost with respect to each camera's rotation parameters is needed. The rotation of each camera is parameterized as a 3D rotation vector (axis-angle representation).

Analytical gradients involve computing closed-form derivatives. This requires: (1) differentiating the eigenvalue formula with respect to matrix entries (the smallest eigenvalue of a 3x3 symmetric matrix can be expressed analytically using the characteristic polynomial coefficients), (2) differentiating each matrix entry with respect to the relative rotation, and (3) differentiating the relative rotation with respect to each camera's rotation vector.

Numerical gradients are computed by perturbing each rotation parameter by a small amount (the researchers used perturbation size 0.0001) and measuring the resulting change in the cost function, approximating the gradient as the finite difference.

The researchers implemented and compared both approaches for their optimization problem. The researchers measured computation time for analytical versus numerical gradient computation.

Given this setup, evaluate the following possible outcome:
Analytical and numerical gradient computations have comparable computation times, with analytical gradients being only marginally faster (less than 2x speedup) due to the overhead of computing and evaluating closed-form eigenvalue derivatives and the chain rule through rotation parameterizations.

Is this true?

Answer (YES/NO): NO